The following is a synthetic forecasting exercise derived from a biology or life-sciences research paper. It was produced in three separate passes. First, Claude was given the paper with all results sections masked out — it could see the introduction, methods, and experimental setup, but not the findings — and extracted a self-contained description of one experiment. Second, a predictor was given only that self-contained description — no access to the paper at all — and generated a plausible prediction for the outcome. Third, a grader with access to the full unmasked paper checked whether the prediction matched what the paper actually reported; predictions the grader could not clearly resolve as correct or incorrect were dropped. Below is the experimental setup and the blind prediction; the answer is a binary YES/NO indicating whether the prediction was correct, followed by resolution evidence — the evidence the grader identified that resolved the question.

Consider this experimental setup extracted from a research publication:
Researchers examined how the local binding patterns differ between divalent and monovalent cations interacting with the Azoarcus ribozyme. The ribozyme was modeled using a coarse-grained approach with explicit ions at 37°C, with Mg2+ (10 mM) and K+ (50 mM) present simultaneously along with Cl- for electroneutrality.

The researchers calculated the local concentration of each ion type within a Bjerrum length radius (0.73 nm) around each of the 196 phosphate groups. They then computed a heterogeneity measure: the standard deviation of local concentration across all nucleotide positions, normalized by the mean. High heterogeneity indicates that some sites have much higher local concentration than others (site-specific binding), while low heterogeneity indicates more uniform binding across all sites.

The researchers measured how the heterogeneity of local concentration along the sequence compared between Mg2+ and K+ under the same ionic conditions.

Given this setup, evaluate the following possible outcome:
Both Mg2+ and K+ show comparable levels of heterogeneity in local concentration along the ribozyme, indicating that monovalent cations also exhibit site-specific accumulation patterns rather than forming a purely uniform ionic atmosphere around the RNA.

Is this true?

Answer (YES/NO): NO